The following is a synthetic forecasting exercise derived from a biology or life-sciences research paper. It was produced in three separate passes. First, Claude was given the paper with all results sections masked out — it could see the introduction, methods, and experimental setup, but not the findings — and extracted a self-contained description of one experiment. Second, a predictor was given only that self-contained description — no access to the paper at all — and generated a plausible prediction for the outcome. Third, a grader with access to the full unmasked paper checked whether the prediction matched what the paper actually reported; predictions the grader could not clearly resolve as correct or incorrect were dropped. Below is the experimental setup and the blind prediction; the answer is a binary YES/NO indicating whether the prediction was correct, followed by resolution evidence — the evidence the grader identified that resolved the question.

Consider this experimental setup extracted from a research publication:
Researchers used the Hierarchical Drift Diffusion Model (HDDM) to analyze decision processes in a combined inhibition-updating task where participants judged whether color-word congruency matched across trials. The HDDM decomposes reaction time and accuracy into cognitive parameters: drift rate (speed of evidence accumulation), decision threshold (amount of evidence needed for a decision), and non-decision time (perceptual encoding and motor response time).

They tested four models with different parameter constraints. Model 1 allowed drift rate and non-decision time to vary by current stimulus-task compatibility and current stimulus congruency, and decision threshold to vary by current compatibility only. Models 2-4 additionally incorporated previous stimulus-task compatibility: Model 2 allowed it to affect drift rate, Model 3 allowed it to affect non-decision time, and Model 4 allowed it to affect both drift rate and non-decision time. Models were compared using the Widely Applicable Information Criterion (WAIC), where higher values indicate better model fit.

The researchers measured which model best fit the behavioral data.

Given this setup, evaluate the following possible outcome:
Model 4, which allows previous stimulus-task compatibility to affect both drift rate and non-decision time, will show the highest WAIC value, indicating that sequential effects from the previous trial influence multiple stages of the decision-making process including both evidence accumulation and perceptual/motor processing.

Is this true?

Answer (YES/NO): YES